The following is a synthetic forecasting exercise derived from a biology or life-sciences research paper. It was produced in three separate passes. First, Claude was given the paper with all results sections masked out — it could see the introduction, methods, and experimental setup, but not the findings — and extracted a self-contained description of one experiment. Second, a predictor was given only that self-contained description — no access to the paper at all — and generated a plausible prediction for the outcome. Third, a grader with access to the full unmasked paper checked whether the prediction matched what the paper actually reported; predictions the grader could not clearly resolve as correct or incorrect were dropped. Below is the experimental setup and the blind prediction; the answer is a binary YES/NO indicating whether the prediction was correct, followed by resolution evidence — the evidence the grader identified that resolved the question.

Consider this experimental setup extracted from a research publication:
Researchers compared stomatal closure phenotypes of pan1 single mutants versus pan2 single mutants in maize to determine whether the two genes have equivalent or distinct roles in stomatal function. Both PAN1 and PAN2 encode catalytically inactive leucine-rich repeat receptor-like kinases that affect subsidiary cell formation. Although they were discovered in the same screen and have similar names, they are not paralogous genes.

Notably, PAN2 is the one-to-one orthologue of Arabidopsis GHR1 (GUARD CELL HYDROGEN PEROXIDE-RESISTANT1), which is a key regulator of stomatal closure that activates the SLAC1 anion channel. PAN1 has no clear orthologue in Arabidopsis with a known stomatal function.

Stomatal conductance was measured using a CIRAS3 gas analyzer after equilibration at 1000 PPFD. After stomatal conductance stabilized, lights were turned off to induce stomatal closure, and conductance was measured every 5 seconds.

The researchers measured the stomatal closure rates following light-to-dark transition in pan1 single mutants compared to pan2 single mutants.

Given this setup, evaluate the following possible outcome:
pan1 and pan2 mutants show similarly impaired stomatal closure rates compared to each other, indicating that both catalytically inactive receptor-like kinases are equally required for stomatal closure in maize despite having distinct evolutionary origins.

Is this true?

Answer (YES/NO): NO